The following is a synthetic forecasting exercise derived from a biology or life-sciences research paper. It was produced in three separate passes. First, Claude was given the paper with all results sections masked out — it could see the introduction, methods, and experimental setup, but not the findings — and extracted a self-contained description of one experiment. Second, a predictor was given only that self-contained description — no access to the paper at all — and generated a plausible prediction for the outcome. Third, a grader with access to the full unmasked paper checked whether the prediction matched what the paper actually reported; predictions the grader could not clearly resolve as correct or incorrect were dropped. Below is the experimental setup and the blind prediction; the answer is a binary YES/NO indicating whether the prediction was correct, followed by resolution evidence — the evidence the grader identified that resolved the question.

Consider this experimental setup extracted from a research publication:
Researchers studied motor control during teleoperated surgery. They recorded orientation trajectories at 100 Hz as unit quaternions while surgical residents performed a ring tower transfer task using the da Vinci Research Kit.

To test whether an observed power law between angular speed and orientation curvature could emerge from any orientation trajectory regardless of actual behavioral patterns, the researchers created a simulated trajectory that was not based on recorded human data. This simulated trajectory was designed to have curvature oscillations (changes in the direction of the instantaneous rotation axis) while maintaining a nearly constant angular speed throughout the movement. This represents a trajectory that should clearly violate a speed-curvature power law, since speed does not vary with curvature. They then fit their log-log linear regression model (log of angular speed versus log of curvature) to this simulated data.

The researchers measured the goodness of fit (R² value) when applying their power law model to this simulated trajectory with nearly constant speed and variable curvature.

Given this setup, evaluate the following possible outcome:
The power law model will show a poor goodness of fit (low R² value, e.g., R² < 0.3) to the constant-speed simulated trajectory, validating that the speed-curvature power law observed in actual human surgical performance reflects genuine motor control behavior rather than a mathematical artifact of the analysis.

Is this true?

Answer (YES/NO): YES